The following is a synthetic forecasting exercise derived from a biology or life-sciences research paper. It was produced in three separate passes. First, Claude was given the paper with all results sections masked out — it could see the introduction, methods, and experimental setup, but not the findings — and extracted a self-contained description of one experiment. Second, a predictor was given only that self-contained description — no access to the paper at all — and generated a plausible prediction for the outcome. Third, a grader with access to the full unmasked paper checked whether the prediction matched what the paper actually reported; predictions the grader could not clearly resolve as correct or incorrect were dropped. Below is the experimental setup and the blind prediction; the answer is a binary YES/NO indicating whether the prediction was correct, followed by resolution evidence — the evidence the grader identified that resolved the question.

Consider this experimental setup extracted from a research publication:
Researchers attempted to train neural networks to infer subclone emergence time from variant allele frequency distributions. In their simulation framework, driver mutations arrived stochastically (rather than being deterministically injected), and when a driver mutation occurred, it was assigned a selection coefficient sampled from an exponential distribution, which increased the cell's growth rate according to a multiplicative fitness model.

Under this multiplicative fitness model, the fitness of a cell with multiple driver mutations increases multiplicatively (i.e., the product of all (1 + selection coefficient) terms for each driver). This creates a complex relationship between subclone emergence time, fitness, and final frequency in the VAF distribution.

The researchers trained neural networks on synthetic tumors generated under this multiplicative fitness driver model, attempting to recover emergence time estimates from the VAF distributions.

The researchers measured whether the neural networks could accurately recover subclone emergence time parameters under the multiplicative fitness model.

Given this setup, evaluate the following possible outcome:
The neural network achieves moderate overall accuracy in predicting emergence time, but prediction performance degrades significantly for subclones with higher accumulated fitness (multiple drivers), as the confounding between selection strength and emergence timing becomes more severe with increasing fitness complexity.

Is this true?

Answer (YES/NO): NO